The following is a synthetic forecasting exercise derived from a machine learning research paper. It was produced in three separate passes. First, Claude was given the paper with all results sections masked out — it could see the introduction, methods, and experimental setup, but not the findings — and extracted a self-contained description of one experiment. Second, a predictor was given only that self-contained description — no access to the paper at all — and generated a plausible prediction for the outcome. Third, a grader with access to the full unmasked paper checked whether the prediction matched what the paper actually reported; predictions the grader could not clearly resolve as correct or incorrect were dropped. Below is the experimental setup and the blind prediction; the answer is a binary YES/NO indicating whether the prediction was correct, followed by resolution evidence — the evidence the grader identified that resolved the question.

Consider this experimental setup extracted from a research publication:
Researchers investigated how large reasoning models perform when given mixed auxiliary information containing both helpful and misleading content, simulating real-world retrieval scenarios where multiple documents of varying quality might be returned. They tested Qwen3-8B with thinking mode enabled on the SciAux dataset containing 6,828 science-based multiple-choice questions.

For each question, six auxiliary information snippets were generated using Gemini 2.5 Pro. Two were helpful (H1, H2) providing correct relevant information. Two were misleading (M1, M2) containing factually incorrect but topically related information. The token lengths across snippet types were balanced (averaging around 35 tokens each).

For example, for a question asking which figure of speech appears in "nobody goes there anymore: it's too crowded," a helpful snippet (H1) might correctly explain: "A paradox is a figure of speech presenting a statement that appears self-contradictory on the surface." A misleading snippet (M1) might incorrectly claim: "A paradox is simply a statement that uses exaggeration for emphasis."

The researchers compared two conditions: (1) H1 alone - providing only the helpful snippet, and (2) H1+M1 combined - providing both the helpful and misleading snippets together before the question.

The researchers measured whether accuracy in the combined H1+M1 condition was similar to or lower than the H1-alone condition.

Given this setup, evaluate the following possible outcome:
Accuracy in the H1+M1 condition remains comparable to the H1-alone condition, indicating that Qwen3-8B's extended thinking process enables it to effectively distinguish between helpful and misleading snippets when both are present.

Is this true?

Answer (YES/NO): NO